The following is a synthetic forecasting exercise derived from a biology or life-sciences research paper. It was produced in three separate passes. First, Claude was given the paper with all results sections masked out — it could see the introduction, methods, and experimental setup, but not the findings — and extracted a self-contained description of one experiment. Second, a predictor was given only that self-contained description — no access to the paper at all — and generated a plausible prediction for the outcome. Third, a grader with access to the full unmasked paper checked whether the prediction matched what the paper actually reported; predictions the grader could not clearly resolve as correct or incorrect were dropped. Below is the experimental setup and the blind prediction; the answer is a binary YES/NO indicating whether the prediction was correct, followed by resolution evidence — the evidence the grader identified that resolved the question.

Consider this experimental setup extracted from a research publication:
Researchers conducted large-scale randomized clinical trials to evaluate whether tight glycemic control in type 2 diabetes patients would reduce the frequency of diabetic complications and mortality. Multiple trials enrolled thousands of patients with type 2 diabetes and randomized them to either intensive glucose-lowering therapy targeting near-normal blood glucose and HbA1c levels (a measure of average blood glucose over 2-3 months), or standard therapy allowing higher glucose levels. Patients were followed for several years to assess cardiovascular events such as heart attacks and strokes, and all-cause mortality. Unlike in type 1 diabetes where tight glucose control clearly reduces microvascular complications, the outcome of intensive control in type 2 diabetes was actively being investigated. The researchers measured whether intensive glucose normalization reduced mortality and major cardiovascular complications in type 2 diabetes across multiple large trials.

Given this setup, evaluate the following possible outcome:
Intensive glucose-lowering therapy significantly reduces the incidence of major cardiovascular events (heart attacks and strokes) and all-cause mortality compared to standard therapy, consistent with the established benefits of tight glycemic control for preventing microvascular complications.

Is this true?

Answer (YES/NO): NO